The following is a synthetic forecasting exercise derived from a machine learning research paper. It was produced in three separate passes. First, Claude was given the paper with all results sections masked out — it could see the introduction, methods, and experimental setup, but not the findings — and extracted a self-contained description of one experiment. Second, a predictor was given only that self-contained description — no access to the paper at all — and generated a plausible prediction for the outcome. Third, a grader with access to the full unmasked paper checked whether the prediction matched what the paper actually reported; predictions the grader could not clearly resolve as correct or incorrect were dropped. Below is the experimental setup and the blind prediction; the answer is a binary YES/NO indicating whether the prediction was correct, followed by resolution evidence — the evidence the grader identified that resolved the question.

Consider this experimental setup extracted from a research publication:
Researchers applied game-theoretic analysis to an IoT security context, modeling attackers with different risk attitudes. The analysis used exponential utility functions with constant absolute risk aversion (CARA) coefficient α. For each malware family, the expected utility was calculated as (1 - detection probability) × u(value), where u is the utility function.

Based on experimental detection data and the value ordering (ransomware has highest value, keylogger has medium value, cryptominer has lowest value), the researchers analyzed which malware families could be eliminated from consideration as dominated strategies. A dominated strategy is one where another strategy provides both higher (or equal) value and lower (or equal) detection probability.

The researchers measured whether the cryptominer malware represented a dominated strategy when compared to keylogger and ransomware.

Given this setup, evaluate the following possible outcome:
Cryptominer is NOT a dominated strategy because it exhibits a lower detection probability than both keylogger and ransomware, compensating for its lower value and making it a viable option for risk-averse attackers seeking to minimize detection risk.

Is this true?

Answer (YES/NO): NO